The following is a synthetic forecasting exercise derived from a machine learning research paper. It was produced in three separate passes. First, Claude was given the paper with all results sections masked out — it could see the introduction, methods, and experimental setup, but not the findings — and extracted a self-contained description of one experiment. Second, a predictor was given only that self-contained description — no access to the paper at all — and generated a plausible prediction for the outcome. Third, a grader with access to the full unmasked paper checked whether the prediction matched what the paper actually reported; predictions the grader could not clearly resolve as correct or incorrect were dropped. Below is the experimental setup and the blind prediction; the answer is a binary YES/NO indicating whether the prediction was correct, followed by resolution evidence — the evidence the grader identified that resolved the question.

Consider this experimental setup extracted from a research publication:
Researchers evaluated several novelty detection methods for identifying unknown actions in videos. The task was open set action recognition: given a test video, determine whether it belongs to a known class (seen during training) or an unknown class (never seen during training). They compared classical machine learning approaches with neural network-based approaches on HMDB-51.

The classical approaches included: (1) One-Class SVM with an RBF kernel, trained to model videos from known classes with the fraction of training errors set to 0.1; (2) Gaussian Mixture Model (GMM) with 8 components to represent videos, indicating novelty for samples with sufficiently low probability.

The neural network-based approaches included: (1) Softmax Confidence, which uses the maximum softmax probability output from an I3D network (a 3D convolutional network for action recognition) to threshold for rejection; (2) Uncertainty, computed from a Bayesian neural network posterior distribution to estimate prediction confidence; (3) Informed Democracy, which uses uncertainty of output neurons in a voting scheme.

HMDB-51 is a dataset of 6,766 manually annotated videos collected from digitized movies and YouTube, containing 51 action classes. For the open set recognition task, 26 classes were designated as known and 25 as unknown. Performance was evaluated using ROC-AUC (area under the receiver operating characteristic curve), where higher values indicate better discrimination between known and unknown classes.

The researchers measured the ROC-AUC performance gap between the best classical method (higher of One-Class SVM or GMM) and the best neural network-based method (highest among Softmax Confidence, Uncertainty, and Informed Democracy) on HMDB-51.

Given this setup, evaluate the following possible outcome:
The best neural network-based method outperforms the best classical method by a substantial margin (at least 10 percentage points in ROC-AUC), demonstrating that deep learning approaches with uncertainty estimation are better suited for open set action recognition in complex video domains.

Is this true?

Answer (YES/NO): YES